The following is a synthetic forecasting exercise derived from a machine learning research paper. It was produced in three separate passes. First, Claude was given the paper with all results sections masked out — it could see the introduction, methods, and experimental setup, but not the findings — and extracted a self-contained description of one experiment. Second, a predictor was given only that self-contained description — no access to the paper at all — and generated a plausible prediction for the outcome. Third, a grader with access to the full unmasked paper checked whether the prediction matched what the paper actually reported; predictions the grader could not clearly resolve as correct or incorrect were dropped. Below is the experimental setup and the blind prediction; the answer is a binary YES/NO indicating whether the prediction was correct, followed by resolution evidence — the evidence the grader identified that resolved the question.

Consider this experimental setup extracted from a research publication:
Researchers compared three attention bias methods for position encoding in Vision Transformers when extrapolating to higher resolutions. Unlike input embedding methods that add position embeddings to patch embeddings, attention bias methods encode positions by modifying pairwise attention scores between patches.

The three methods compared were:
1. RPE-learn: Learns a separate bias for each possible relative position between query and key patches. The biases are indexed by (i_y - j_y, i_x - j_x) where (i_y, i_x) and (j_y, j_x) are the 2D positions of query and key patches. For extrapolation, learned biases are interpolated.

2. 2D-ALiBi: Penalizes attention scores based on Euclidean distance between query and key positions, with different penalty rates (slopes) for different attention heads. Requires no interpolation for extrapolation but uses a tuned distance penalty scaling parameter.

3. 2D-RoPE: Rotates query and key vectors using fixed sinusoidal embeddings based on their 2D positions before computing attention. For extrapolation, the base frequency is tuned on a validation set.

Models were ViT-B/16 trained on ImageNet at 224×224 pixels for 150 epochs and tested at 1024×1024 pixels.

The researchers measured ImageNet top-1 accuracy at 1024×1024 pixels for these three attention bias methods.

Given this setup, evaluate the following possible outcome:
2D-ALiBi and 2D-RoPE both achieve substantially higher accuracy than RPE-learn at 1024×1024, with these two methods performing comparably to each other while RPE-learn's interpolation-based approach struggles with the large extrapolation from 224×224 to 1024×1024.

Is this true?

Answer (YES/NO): NO